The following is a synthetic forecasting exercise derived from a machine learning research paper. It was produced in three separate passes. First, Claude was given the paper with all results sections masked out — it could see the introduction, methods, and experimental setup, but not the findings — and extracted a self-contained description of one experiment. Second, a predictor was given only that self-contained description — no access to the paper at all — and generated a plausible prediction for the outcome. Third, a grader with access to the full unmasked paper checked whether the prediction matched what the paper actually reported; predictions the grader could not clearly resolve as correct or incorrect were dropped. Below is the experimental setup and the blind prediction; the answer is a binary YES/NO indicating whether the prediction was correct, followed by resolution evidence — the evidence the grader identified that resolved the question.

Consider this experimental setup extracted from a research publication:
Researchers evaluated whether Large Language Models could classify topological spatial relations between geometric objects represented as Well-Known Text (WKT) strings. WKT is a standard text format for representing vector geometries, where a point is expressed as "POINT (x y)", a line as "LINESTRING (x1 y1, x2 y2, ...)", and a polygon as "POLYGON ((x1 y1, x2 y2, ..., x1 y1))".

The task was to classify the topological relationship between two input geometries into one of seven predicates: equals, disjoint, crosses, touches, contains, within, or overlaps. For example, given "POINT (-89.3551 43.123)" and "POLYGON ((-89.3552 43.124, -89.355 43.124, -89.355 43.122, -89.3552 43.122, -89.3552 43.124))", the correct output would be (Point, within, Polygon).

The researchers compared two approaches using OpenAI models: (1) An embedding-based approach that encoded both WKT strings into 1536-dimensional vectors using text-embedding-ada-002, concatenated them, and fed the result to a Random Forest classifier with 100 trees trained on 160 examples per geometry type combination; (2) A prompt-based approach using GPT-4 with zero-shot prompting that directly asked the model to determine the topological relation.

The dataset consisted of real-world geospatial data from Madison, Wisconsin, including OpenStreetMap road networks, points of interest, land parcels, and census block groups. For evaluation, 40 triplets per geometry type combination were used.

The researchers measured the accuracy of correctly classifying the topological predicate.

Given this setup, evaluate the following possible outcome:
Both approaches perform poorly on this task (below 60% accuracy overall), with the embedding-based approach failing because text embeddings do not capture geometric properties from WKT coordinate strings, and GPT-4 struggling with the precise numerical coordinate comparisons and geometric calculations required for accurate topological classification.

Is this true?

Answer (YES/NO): NO